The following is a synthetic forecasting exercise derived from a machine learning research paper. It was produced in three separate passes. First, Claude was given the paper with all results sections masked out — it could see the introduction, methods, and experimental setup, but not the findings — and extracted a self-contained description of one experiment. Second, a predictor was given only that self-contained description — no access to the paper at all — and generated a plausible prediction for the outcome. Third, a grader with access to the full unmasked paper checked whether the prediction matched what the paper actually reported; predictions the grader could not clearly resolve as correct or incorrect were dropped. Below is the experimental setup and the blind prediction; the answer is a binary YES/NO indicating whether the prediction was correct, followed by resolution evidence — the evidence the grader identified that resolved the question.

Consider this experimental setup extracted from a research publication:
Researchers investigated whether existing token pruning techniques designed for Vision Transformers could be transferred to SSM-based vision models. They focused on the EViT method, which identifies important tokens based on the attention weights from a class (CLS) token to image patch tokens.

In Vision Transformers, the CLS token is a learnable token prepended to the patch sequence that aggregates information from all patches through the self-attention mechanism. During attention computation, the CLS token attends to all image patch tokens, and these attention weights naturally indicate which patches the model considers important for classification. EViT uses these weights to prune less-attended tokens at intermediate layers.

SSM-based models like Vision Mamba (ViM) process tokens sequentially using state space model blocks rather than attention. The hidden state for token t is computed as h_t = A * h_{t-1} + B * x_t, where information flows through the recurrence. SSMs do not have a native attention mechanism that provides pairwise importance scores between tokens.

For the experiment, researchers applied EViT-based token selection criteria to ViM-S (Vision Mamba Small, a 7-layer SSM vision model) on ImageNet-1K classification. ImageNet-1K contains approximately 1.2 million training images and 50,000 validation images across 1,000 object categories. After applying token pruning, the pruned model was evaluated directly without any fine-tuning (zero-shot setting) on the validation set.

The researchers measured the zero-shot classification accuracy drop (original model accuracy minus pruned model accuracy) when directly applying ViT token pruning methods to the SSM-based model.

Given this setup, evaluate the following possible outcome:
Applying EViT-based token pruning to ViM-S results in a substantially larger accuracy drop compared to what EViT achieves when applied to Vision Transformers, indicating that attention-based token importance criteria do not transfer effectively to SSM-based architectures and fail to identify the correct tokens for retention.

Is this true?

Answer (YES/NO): YES